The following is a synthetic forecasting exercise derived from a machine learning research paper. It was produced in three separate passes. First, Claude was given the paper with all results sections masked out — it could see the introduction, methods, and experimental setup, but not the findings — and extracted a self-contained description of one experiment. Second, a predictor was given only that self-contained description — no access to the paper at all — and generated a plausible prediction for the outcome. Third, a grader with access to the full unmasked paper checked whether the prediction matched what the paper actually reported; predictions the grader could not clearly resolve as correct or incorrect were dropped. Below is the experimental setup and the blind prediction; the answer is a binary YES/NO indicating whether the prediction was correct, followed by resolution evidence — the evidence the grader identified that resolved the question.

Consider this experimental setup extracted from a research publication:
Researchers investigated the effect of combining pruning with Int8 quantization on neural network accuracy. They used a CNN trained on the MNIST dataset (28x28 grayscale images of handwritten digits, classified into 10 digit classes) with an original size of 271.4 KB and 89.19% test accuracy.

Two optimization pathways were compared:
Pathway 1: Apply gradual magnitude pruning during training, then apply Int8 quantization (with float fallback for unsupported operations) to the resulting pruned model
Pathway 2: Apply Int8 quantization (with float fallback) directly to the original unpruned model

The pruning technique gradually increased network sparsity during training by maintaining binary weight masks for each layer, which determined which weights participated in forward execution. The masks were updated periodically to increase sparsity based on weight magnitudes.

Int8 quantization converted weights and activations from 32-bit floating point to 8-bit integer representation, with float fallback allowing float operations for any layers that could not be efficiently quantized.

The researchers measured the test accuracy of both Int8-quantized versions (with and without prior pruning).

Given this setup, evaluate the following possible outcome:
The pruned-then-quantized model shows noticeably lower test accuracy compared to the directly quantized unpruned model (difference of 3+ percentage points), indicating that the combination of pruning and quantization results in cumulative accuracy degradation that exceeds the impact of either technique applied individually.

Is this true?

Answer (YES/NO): NO